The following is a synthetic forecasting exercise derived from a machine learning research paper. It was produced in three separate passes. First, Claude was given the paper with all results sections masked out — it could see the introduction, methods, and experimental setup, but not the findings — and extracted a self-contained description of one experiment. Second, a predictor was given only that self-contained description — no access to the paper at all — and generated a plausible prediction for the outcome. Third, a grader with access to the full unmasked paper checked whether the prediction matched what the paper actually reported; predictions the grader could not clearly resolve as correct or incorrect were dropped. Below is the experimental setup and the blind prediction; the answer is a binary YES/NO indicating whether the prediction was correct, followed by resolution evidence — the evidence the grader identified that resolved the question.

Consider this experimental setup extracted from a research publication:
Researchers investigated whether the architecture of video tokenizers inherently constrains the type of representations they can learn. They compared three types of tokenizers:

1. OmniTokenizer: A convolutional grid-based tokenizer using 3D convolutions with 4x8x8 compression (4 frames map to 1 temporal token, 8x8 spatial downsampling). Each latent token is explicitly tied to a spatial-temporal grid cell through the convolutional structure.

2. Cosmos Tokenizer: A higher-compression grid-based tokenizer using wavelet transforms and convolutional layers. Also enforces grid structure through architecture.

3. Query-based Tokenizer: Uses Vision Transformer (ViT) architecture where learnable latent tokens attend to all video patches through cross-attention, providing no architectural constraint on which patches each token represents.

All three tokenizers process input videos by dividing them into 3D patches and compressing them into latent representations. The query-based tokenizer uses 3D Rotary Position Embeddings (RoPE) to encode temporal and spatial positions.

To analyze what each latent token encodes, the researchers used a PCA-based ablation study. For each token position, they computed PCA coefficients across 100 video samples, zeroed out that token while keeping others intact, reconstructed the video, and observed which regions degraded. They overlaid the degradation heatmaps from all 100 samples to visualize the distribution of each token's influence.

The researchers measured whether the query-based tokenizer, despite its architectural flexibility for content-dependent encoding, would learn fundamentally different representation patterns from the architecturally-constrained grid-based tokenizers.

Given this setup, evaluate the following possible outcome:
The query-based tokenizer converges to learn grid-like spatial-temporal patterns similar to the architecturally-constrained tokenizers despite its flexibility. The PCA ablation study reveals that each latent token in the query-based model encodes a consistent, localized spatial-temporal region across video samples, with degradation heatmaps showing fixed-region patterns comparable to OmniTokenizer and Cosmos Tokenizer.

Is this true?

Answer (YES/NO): YES